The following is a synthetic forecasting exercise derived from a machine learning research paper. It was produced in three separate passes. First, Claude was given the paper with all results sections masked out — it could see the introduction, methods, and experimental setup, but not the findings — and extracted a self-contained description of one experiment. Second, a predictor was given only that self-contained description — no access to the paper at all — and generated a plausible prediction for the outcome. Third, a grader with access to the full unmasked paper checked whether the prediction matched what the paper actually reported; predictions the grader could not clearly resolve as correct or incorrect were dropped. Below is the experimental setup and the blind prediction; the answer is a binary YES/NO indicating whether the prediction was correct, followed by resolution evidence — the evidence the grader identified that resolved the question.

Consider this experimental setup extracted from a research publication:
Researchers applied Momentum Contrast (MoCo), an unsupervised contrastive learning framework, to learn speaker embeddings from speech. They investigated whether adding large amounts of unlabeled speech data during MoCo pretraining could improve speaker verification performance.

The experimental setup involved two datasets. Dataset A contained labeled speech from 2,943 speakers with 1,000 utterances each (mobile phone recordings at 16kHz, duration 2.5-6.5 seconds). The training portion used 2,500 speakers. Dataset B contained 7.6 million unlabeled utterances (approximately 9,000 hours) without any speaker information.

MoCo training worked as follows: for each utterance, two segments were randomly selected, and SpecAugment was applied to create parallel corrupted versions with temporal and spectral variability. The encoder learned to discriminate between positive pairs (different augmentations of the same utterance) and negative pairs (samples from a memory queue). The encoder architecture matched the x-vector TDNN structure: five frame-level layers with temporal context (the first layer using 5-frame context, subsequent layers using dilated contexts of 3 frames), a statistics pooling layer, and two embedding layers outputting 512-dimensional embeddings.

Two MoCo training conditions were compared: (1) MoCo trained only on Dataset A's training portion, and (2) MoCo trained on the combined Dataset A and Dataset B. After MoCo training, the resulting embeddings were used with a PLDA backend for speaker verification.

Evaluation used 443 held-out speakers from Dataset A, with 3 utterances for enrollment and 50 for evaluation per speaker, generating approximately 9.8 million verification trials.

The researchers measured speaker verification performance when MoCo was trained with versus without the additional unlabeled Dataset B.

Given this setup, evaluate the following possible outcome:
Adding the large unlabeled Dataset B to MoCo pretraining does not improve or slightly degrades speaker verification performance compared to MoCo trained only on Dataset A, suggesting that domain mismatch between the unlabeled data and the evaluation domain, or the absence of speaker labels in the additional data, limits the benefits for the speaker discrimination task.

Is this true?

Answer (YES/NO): NO